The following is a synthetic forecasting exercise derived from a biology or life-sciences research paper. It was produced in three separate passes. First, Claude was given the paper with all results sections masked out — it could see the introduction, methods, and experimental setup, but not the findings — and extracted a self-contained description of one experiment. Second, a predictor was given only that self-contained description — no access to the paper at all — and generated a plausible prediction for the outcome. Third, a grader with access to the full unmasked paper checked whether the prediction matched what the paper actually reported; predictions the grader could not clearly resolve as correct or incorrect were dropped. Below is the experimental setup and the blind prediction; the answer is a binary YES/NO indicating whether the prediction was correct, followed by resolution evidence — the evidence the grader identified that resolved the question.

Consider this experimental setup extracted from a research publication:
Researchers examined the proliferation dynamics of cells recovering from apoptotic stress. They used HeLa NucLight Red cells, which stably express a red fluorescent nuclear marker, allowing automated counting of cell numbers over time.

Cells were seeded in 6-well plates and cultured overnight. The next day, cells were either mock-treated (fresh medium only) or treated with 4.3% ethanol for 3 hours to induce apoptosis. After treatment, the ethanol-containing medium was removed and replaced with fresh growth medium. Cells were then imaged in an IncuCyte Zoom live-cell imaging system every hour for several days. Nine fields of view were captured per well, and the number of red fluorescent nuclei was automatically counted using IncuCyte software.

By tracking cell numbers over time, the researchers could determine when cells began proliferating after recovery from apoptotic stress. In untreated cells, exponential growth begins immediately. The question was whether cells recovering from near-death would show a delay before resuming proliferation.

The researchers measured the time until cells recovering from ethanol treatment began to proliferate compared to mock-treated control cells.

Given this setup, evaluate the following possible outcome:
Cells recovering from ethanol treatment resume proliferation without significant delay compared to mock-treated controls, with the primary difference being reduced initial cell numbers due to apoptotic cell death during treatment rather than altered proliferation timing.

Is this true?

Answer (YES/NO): NO